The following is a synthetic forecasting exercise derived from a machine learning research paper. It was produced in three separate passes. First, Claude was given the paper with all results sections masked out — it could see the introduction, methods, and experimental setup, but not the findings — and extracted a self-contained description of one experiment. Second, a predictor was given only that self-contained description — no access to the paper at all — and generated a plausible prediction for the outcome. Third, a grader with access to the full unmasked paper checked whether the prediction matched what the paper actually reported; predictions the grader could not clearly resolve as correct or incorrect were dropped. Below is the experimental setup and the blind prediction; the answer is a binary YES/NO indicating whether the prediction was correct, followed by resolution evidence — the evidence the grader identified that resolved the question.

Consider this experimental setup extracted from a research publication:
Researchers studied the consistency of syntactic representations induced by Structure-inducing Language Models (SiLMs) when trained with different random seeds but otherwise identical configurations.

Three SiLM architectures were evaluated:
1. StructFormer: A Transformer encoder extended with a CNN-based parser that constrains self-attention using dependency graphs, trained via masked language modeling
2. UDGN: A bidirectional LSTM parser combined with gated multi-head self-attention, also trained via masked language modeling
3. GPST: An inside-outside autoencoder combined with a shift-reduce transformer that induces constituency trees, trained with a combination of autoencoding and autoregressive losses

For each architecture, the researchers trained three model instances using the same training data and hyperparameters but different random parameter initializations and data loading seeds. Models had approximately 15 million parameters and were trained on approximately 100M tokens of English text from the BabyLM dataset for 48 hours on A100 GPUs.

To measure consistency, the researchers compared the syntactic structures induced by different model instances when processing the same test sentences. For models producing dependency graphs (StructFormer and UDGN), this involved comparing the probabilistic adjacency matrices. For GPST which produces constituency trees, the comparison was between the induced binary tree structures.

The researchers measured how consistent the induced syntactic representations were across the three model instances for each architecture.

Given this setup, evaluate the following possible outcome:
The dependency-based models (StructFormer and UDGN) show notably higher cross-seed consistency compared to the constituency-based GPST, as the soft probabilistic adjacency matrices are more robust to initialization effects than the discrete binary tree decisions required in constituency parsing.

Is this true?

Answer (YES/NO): NO